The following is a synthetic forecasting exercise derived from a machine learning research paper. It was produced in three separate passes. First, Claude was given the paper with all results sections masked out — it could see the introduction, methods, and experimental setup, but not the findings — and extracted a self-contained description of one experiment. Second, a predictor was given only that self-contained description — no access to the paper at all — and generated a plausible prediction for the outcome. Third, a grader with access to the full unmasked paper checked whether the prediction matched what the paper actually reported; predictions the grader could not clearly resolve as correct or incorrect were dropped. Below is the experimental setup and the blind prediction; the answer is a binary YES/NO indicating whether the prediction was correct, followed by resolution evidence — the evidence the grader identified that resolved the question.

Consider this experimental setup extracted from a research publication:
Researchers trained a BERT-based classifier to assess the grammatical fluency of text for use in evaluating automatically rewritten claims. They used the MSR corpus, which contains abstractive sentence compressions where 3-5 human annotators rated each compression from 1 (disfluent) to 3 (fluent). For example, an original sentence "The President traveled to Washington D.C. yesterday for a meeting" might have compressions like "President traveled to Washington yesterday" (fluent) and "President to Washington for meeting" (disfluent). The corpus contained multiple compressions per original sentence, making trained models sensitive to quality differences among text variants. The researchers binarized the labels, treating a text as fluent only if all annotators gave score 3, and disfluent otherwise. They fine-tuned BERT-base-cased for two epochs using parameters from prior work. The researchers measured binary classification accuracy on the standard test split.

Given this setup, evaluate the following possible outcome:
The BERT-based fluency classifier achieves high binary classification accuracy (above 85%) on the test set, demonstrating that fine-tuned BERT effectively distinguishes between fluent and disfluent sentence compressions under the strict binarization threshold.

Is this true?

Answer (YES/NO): NO